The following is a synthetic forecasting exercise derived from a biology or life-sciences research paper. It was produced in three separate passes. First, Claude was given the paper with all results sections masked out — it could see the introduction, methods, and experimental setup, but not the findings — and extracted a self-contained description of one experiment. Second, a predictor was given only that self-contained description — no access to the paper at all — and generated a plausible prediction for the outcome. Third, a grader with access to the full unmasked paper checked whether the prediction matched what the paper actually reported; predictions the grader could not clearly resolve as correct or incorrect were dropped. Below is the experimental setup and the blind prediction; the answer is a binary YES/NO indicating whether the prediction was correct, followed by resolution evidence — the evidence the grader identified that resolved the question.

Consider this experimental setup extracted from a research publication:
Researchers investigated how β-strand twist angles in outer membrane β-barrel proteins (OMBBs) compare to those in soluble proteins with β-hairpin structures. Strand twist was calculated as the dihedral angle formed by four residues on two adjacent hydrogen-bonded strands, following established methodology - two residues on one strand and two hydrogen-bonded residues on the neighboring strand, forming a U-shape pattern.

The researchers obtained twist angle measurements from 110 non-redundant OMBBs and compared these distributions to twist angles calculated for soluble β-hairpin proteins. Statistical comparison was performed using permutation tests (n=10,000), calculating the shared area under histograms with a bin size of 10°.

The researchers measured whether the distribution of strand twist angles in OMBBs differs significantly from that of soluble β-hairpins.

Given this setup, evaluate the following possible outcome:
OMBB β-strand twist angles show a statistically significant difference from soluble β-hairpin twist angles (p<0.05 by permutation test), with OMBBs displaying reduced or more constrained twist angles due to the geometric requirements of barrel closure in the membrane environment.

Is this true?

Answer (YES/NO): YES